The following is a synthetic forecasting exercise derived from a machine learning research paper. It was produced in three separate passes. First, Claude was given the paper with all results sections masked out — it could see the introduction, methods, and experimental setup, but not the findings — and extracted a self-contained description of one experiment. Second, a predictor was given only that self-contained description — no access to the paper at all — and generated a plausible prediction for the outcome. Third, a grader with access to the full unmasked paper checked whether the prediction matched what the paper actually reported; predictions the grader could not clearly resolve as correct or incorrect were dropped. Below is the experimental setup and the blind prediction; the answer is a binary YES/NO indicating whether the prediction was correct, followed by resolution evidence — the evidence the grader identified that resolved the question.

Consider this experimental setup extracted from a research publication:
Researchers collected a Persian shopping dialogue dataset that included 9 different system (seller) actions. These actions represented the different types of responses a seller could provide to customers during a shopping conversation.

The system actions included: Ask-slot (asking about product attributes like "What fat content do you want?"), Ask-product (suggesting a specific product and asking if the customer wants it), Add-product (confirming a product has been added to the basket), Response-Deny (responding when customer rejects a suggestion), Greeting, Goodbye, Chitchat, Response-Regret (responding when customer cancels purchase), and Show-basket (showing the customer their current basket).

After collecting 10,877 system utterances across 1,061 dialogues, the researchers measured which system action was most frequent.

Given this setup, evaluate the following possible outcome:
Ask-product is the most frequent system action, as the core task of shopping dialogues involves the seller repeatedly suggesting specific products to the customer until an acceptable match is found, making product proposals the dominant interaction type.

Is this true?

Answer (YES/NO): YES